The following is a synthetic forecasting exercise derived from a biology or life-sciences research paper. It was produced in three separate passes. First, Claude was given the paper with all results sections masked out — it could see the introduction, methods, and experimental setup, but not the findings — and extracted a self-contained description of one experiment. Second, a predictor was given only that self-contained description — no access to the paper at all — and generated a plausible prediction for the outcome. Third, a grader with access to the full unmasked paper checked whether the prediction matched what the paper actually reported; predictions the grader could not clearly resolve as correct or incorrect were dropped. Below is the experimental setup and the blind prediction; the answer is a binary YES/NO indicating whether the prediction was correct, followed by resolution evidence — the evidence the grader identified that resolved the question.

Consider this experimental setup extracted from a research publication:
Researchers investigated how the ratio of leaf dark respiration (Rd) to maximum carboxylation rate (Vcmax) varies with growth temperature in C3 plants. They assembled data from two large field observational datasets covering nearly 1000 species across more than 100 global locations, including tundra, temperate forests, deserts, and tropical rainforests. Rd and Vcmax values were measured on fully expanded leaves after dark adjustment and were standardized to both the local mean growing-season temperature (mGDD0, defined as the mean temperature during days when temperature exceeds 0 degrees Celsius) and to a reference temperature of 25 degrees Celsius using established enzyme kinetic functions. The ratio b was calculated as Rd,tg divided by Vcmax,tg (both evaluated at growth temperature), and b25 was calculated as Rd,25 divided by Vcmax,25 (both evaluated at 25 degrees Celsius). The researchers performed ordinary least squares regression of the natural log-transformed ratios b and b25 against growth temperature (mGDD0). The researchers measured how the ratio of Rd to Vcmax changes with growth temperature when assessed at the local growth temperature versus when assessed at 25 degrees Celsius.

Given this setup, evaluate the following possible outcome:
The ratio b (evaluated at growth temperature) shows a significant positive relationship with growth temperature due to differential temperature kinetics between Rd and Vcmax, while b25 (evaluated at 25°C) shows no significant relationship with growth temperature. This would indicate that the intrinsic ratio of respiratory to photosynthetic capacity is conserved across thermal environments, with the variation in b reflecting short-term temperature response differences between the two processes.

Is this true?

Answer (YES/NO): NO